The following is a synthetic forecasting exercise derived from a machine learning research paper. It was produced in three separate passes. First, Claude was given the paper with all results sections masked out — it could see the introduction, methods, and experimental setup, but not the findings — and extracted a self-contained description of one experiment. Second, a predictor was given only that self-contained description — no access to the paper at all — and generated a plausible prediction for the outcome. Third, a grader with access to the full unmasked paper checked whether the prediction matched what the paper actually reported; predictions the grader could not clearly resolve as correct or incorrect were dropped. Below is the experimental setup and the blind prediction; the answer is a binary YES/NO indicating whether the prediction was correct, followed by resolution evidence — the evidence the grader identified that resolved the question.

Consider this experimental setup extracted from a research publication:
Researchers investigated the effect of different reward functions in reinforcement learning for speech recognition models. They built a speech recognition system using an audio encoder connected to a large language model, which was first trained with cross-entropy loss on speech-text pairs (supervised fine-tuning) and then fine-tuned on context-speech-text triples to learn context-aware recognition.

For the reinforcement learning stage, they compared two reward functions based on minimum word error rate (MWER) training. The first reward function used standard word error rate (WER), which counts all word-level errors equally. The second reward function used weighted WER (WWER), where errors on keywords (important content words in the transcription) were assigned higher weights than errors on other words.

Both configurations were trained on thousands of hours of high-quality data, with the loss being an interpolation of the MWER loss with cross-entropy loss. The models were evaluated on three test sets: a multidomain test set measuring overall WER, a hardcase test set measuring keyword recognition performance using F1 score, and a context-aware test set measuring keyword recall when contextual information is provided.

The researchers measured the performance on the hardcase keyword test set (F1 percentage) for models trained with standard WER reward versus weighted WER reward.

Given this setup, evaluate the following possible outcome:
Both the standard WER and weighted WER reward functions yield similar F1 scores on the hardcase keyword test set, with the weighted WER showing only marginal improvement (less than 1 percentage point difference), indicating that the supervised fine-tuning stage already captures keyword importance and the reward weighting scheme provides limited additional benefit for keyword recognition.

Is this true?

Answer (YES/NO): YES